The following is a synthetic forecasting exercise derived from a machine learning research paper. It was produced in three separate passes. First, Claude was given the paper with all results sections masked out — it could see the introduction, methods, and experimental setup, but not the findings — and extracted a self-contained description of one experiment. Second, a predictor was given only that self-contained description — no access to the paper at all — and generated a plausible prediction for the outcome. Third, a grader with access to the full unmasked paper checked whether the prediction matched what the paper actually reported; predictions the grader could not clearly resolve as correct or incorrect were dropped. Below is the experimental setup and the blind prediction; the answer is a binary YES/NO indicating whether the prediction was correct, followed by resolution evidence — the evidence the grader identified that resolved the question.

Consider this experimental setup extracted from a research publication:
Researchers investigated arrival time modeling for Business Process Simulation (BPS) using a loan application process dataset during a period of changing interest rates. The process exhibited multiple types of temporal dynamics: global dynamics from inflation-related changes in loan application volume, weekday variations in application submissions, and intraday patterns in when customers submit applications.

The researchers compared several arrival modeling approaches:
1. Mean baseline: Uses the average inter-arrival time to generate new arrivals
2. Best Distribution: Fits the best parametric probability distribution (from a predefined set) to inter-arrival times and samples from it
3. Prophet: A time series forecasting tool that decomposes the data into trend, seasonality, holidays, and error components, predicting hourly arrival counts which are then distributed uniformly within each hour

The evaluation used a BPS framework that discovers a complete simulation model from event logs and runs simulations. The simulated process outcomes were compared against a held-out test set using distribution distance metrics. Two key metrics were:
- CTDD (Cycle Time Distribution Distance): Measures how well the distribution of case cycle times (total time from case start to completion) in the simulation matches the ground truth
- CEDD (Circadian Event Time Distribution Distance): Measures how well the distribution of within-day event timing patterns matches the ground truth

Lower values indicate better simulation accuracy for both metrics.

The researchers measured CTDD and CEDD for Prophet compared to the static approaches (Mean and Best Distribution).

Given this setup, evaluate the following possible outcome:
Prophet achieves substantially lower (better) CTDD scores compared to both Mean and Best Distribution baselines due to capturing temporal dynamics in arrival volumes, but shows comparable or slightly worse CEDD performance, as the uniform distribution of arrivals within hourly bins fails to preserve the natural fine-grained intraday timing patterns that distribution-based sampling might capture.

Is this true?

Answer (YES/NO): NO